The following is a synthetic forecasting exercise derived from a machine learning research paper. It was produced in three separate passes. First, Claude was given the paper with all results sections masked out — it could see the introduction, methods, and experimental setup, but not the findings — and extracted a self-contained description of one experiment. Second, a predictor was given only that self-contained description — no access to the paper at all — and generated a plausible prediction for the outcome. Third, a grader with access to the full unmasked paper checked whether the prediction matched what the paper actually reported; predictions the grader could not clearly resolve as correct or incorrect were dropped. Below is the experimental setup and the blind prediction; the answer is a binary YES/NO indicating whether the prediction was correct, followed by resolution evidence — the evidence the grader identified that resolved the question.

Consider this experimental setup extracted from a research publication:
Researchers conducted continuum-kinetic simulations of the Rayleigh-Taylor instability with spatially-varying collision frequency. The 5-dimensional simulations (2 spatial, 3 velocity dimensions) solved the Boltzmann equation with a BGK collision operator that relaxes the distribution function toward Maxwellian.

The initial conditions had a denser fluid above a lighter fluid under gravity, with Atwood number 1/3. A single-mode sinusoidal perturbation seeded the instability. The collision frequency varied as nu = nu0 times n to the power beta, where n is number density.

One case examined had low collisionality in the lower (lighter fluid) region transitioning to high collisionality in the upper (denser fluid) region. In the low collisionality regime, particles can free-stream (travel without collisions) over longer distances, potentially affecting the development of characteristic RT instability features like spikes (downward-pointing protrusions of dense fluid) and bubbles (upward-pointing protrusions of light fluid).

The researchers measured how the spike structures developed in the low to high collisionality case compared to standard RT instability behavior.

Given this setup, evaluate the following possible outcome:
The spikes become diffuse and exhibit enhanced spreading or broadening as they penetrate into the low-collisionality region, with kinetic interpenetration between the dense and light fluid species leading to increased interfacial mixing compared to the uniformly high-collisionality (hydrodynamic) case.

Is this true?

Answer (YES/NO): NO